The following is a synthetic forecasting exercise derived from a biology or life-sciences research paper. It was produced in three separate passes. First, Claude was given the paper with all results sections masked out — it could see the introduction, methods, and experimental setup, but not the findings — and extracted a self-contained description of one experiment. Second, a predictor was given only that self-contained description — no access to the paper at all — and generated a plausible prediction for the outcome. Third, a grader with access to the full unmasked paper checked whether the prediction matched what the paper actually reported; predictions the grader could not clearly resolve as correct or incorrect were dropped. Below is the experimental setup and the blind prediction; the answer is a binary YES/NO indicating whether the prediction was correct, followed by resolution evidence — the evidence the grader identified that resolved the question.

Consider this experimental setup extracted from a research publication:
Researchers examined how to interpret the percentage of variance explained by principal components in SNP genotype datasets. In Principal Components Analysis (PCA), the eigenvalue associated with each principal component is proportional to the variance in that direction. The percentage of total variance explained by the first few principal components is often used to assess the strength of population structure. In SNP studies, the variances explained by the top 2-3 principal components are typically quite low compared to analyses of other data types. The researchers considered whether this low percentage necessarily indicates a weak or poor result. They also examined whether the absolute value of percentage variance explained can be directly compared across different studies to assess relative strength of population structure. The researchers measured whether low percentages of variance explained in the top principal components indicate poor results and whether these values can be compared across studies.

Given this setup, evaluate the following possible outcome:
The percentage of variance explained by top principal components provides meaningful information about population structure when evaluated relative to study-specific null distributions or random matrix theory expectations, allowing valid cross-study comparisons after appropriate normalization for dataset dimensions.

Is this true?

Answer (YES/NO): NO